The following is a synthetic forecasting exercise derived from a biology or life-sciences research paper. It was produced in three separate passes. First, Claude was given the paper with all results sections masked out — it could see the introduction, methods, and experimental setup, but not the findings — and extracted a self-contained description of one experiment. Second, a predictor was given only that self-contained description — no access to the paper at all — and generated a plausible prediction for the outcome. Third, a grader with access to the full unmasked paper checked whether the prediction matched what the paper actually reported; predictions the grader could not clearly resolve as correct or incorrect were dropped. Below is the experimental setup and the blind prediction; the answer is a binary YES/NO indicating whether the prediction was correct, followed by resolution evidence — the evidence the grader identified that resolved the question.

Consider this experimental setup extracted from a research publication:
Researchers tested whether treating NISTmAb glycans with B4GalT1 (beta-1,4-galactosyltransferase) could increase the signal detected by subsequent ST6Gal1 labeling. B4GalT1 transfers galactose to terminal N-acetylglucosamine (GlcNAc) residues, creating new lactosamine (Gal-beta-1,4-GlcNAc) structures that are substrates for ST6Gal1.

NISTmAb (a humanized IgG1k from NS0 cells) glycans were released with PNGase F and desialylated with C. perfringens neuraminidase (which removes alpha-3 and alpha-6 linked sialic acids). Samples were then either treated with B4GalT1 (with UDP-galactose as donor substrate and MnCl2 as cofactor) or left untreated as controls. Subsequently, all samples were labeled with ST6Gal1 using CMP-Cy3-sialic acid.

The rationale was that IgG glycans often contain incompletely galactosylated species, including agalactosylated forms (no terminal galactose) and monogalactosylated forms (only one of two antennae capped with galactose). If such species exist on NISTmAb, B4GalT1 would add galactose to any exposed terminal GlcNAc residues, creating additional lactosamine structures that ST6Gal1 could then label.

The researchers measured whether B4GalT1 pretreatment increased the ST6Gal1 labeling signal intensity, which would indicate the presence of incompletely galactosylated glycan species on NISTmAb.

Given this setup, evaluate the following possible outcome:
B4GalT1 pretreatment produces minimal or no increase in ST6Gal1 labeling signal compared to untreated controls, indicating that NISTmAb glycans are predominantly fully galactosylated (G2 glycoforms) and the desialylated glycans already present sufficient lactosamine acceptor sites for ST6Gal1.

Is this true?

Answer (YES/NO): NO